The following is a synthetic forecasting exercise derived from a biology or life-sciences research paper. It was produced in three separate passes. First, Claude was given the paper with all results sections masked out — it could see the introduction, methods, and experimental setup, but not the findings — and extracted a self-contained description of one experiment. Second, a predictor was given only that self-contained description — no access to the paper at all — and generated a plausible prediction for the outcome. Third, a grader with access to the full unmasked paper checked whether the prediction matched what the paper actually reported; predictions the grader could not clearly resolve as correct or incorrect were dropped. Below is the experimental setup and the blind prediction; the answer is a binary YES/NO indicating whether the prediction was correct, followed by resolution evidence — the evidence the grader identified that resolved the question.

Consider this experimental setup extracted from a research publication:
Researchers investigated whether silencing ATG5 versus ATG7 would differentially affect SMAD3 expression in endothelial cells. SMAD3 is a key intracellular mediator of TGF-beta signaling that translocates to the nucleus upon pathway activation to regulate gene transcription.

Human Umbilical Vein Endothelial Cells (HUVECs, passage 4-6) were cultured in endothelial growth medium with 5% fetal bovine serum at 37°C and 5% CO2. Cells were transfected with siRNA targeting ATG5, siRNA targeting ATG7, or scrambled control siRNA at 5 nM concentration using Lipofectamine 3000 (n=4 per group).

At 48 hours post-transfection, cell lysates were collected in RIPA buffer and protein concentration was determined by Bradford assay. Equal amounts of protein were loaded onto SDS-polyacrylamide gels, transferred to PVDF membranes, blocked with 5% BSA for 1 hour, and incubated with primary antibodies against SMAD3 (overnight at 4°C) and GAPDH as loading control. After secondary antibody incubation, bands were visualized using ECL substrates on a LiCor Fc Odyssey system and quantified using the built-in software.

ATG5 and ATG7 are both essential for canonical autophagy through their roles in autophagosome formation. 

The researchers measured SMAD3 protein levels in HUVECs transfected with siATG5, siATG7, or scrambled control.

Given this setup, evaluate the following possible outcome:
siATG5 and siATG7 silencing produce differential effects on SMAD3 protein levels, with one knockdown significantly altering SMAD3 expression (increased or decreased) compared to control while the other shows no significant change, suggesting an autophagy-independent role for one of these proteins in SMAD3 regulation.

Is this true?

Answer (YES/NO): YES